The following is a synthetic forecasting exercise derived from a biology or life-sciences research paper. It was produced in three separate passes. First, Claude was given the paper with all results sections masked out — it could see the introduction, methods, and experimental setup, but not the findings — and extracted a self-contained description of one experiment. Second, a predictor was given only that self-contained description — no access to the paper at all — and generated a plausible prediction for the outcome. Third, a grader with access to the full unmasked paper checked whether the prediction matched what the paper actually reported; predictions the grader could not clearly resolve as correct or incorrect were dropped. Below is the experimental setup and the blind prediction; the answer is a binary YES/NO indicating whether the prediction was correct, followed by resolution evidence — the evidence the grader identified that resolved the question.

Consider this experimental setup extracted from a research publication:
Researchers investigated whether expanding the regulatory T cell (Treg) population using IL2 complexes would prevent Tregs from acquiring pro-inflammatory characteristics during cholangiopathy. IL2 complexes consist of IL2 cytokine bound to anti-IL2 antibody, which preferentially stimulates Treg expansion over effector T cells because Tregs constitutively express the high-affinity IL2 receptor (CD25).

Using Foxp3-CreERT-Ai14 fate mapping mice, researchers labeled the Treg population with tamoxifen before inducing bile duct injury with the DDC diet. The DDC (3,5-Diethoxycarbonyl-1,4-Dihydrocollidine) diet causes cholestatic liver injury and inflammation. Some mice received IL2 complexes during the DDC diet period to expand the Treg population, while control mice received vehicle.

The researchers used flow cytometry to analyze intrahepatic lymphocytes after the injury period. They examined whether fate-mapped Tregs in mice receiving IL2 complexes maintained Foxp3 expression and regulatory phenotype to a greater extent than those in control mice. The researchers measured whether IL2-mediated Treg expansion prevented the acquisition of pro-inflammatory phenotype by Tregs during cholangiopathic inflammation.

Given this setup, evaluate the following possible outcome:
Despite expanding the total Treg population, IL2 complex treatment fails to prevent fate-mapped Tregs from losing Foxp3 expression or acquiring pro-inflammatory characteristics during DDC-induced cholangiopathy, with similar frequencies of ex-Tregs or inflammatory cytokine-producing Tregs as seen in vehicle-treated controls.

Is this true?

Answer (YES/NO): NO